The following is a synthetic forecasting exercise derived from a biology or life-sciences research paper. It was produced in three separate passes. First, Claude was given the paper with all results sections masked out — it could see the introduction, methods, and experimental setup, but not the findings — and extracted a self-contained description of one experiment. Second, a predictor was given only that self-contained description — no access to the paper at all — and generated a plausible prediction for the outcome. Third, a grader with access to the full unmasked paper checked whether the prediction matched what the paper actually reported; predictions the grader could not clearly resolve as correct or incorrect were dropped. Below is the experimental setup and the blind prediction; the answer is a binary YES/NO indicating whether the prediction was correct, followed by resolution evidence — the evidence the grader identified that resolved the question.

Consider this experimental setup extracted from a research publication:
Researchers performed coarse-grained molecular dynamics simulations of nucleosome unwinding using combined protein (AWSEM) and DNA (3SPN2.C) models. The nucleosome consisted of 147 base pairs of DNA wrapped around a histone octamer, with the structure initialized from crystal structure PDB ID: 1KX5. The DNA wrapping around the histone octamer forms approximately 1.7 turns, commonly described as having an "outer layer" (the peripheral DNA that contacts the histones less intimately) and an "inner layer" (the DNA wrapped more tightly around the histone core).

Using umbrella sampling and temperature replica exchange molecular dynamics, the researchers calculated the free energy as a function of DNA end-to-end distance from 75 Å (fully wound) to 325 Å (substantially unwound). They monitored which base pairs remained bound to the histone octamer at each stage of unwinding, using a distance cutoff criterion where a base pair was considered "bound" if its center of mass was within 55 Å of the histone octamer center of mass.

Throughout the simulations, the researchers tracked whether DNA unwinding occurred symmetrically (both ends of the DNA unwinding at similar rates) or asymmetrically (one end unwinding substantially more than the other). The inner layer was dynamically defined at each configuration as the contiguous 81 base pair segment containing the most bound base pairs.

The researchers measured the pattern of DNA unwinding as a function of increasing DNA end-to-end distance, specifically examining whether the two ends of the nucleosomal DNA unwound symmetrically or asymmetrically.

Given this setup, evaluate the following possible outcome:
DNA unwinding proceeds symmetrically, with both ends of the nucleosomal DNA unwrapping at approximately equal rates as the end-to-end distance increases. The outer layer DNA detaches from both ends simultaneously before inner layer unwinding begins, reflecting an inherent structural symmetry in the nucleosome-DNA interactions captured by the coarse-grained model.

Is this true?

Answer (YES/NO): NO